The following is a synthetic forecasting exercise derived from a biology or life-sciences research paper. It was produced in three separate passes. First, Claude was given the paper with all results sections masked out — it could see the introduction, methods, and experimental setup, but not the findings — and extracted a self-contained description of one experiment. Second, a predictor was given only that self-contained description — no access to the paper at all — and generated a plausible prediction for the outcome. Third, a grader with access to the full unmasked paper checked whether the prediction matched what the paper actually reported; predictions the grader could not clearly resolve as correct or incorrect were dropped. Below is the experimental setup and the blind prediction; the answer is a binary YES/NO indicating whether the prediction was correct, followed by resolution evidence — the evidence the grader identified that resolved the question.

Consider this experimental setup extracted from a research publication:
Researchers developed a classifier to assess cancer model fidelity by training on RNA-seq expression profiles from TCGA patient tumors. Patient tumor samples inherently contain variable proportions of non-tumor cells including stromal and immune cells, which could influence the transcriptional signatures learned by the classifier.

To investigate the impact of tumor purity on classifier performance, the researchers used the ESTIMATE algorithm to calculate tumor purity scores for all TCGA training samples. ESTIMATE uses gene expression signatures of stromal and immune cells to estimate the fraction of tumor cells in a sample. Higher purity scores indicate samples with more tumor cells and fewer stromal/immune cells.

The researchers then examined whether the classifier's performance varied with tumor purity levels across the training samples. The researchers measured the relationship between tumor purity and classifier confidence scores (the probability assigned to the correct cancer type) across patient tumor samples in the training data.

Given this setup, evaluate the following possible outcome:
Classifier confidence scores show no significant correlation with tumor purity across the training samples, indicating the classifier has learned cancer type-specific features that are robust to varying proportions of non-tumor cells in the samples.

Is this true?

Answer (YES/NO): YES